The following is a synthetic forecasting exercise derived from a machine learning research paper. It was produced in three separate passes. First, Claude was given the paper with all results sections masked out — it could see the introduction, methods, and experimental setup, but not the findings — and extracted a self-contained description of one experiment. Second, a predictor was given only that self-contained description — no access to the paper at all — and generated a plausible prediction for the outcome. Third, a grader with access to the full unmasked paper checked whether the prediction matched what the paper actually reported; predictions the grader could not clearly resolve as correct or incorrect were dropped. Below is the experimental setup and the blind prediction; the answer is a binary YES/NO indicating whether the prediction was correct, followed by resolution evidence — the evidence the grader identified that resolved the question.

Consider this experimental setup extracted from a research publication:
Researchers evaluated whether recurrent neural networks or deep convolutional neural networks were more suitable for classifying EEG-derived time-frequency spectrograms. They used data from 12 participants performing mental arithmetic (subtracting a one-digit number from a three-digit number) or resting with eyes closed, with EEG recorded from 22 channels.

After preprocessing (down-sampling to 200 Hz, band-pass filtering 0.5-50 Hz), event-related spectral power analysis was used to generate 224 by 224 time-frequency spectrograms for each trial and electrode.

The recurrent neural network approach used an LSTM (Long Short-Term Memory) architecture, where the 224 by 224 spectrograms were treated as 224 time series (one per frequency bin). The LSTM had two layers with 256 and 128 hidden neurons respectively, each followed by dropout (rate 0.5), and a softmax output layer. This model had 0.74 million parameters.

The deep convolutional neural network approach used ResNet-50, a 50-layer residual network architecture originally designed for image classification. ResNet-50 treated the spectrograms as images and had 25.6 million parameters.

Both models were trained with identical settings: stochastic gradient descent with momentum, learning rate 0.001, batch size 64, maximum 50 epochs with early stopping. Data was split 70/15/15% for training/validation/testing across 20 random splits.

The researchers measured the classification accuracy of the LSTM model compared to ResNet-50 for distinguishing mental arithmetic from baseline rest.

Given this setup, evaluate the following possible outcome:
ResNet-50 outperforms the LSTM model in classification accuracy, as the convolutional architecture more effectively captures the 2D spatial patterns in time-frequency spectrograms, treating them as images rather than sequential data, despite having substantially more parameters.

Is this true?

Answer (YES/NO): YES